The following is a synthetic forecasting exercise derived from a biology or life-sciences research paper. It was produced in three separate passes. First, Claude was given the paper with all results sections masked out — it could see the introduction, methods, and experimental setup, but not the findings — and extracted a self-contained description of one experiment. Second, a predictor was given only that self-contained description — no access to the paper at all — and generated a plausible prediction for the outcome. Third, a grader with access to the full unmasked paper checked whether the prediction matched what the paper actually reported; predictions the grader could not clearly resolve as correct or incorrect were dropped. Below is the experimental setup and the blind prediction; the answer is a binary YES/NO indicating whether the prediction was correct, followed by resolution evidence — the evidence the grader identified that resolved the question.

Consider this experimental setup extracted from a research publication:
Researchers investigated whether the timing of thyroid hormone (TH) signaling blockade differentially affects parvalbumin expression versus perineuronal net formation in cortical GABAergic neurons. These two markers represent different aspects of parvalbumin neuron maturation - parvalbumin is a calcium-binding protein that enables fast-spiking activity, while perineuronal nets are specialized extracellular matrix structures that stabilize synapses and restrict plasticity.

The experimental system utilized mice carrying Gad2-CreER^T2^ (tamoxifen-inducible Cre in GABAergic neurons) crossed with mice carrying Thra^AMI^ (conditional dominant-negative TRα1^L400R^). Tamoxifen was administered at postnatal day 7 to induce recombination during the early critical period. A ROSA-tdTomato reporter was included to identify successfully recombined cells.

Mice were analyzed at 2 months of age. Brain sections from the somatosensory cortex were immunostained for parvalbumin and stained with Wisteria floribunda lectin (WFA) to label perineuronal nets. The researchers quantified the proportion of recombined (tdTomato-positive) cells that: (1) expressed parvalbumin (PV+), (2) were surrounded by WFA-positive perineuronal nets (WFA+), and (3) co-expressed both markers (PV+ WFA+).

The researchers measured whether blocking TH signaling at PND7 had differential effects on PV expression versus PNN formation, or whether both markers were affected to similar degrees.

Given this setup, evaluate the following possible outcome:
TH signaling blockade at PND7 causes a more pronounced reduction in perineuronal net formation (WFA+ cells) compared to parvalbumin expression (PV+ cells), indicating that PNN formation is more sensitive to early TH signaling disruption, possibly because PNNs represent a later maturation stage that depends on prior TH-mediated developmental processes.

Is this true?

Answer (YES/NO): NO